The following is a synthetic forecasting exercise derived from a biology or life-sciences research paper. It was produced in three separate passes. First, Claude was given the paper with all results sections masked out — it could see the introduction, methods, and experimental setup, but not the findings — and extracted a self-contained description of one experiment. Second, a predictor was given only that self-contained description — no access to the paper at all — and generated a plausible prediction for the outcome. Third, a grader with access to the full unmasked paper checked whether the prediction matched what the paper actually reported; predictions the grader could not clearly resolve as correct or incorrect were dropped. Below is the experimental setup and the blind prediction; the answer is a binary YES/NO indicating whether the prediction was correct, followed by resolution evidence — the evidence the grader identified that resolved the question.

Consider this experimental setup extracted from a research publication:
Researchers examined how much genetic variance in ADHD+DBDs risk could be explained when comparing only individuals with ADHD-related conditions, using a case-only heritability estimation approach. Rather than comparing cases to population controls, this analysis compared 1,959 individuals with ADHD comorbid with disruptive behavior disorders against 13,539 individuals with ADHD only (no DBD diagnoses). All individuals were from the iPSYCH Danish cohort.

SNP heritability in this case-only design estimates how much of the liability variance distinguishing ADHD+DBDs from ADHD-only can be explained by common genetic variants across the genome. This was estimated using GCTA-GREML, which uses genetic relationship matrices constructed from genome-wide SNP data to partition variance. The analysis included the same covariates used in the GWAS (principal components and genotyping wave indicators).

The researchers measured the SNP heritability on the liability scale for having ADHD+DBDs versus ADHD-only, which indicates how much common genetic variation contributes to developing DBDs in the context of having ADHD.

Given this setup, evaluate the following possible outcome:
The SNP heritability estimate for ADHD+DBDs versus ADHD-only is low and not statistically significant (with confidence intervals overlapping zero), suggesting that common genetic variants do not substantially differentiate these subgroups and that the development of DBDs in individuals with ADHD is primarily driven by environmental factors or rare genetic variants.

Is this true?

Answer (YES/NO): NO